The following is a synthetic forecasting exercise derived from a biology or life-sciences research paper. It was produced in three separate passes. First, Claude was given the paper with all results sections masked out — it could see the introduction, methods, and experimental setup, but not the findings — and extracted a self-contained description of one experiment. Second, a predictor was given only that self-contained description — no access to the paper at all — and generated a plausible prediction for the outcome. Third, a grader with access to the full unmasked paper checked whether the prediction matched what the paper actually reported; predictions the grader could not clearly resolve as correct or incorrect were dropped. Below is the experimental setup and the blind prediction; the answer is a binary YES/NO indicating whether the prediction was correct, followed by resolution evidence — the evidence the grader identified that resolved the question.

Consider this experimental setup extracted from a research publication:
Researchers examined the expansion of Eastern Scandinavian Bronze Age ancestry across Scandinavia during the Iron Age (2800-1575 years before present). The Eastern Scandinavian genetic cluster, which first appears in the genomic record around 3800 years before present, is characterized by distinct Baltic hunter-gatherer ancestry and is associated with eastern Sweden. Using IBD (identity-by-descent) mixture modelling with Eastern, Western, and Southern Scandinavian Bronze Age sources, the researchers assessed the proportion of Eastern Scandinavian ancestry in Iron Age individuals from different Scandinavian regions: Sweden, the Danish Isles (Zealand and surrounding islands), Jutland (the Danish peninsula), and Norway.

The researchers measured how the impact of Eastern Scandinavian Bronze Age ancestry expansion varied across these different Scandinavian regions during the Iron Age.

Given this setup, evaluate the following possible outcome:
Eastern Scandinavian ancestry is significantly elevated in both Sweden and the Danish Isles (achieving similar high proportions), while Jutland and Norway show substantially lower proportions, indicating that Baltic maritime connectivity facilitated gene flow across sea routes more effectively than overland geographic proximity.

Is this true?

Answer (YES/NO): NO